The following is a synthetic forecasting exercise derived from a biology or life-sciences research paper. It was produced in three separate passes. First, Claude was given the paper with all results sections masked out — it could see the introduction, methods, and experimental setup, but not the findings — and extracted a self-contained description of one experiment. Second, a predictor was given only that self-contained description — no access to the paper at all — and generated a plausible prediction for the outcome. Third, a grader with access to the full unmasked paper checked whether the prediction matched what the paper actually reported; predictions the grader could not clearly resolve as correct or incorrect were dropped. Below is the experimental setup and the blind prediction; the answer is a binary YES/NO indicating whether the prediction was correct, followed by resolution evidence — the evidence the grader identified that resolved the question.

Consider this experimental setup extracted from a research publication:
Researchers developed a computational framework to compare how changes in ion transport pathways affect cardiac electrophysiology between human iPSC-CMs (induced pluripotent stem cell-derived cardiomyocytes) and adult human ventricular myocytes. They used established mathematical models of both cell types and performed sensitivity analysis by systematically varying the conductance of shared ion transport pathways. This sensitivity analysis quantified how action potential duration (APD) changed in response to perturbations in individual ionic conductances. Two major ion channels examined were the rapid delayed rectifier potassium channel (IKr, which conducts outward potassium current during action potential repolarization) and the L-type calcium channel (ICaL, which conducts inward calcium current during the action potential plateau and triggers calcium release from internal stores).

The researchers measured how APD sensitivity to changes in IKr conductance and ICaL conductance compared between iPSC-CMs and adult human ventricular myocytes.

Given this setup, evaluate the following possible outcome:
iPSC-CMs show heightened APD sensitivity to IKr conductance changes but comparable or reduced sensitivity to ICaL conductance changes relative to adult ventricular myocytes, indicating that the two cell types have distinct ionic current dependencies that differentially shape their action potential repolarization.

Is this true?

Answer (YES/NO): NO